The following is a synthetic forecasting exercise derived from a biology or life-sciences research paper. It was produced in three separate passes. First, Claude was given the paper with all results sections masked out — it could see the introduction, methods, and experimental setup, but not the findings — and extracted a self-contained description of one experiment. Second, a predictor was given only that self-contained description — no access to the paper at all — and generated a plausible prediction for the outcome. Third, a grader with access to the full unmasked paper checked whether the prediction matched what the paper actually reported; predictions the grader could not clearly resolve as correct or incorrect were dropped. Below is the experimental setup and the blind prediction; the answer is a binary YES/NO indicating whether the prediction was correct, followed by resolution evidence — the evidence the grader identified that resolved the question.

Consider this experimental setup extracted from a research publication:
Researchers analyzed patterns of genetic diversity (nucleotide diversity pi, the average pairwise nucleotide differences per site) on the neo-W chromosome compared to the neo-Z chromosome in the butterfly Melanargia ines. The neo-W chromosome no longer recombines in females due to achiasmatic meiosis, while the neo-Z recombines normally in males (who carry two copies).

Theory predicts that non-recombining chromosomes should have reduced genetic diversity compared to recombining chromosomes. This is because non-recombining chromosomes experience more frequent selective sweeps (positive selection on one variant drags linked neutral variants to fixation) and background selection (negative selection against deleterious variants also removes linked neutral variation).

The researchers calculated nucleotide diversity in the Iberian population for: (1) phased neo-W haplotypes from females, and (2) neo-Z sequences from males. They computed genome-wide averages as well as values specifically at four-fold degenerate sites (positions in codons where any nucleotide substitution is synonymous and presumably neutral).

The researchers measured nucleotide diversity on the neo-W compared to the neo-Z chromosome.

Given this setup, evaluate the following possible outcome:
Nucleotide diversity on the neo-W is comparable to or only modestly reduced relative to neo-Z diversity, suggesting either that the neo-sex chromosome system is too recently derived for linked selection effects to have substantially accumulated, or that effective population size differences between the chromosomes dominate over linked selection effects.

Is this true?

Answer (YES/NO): NO